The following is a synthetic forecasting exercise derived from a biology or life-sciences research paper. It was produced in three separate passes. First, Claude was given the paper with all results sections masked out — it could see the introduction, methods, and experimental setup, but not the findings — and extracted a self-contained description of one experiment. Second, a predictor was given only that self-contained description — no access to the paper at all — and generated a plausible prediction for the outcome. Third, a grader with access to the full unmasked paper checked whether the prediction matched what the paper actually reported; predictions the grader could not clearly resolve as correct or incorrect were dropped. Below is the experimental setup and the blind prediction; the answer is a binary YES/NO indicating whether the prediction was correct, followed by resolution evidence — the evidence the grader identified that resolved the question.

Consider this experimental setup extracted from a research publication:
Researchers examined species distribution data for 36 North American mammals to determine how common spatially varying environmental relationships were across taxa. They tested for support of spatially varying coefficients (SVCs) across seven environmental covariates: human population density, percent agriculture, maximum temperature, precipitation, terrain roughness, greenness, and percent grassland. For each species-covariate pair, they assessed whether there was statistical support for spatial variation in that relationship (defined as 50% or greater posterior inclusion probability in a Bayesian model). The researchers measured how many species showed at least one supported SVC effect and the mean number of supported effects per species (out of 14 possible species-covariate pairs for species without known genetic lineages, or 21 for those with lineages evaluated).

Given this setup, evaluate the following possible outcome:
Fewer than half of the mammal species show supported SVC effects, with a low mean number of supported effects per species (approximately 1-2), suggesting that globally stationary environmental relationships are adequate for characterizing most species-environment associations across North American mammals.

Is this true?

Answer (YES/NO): NO